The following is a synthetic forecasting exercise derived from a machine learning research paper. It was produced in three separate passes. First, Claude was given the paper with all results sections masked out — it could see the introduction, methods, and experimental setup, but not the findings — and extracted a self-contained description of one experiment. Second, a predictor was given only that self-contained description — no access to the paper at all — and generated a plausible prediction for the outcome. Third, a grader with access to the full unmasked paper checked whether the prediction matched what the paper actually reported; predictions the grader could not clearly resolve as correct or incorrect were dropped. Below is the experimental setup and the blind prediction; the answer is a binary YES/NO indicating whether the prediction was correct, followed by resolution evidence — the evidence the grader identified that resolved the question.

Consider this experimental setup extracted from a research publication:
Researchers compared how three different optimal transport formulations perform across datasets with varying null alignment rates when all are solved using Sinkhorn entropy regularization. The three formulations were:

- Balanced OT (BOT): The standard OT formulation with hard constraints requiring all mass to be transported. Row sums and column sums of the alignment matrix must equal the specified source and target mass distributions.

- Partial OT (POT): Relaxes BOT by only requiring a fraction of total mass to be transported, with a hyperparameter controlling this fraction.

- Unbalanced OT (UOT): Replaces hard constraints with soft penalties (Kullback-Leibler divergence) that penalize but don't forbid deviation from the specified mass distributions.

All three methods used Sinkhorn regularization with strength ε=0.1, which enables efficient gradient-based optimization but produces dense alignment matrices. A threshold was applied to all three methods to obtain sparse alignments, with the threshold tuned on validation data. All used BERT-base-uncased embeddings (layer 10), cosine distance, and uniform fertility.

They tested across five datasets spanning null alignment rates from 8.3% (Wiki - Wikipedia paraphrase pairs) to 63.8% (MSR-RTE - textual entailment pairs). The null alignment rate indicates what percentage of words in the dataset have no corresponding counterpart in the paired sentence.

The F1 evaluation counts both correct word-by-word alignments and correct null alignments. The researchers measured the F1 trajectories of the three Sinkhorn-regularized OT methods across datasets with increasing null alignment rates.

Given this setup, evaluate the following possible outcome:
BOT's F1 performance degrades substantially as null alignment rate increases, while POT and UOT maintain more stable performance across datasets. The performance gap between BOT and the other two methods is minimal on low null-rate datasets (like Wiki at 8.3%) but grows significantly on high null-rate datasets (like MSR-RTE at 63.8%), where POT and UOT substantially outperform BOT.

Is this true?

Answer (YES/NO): NO